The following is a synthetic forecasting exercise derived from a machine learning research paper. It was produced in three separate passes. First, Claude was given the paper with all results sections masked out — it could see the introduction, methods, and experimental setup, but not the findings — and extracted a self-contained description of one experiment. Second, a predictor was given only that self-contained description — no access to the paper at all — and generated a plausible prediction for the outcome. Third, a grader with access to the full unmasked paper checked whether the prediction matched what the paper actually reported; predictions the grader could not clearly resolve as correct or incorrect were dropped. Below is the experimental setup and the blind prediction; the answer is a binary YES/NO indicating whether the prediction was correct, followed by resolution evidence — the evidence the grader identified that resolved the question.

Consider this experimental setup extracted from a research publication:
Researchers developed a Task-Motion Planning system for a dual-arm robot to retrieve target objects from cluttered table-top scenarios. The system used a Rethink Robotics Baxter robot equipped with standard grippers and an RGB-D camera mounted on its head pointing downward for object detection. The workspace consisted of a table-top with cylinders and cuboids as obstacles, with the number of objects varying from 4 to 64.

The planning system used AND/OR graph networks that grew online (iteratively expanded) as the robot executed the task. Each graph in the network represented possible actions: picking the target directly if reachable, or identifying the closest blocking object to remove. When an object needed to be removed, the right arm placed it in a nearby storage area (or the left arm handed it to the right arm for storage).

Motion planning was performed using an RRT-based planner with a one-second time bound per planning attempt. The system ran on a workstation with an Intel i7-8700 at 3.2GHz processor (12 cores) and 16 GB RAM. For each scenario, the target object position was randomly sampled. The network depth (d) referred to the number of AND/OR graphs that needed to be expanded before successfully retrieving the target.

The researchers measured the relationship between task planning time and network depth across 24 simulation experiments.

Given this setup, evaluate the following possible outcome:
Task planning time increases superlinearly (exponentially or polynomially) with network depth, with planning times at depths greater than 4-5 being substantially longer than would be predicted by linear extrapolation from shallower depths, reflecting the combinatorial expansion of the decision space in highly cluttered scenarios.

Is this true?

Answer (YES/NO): NO